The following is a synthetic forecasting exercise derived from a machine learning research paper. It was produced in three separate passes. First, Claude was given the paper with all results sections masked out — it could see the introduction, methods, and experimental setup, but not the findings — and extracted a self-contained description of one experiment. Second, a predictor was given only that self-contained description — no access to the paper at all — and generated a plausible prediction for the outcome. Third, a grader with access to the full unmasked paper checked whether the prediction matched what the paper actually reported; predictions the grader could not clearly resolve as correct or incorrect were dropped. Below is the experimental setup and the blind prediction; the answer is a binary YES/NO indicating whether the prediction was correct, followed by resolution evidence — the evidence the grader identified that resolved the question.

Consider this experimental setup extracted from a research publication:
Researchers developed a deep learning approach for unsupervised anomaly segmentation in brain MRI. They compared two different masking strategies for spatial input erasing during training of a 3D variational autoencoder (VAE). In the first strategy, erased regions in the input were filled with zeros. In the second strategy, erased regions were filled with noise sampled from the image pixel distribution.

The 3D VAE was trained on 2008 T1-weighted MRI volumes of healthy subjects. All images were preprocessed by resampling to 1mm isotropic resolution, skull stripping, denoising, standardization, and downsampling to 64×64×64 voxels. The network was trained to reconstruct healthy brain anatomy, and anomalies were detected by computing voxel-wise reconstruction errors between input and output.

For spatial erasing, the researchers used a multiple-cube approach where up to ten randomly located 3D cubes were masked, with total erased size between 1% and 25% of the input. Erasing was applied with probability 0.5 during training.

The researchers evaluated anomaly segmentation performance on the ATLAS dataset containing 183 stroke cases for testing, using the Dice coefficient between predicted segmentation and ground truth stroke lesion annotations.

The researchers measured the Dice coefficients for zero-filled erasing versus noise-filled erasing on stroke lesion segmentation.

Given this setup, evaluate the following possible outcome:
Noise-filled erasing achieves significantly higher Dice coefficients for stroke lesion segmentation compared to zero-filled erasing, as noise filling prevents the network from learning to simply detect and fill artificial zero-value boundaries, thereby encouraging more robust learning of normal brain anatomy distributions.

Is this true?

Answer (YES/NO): NO